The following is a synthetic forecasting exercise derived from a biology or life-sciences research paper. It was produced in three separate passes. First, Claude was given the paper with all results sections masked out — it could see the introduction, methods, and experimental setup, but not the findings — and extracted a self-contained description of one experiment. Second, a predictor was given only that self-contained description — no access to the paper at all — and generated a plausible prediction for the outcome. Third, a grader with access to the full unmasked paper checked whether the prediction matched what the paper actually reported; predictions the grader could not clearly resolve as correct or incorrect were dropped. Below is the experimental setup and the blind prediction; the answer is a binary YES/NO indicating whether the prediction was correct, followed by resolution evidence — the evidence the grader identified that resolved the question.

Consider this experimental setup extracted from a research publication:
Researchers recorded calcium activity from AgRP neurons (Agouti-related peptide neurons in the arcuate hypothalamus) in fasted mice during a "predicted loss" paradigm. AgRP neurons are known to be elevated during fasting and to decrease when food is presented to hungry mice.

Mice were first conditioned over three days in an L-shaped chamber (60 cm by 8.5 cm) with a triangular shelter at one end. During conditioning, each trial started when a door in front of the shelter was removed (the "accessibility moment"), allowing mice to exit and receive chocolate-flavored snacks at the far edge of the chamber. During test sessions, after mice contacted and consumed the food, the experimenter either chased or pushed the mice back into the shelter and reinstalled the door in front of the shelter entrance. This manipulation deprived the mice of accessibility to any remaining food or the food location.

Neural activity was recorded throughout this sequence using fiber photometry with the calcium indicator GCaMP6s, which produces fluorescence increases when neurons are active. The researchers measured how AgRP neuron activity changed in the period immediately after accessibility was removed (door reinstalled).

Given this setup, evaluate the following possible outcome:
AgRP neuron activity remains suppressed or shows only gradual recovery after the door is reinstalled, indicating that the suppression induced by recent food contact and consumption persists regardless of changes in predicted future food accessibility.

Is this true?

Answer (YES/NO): NO